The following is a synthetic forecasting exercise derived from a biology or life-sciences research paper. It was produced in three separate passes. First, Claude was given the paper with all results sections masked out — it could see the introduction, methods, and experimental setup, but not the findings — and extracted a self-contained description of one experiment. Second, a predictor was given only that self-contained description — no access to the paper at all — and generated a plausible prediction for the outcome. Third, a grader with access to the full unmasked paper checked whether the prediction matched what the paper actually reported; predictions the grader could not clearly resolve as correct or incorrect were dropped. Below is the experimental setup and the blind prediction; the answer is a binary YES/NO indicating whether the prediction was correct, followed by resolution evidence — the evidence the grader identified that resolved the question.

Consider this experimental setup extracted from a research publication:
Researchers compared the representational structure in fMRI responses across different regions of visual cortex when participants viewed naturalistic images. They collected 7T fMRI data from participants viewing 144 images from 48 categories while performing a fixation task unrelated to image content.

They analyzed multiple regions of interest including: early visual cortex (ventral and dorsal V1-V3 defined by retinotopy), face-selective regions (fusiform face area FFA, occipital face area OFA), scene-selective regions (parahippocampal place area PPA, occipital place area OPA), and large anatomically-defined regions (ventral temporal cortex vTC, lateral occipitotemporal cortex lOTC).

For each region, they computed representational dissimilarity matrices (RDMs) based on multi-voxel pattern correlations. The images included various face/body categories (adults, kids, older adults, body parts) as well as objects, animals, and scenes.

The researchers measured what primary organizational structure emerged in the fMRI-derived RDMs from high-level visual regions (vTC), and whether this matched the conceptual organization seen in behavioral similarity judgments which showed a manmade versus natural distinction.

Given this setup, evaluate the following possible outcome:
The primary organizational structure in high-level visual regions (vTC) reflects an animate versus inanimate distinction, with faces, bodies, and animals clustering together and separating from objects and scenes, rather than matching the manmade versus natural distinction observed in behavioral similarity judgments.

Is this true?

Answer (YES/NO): NO